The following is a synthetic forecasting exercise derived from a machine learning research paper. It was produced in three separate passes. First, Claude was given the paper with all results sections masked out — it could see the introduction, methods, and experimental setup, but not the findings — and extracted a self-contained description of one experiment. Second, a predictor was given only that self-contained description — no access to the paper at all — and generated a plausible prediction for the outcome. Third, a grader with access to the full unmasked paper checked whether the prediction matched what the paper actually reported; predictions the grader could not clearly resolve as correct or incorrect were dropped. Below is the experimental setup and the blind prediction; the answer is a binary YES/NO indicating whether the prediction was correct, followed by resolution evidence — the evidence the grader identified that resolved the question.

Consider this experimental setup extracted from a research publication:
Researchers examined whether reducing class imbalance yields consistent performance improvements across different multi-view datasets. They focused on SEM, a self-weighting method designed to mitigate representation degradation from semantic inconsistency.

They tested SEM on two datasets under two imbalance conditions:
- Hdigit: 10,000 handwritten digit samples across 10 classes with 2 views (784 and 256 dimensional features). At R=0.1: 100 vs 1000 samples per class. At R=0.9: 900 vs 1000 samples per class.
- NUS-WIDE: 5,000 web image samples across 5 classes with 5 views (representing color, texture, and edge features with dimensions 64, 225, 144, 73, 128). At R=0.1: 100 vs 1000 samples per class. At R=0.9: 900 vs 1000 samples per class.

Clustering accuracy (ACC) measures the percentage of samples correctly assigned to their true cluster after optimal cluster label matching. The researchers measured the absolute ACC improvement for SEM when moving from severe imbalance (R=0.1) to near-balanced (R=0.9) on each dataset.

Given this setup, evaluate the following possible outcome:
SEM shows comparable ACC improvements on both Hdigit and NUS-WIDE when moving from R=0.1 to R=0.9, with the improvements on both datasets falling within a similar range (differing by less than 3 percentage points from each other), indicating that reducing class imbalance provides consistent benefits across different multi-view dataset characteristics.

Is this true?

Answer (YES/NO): YES